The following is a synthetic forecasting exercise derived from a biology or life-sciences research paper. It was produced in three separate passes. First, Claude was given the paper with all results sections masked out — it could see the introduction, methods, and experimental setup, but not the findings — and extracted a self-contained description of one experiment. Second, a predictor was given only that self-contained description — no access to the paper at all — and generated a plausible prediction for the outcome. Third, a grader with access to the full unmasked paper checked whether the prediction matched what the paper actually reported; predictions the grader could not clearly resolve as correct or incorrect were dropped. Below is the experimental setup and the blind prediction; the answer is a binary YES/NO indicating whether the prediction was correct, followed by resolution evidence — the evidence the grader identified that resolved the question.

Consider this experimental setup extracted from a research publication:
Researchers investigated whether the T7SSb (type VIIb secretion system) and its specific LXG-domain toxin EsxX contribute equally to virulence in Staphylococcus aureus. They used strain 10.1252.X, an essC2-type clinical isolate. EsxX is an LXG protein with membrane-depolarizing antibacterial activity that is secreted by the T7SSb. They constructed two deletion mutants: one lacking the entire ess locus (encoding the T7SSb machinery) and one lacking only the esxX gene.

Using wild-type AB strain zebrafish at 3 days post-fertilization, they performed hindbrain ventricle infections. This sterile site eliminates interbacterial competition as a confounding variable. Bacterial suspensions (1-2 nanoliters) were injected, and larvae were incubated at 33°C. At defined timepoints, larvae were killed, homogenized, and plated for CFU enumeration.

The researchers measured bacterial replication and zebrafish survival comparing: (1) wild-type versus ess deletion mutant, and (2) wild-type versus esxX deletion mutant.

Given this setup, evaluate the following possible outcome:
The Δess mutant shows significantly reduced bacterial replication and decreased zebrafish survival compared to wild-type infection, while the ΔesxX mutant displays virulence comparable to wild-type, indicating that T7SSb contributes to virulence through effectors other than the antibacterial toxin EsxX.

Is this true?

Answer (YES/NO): NO